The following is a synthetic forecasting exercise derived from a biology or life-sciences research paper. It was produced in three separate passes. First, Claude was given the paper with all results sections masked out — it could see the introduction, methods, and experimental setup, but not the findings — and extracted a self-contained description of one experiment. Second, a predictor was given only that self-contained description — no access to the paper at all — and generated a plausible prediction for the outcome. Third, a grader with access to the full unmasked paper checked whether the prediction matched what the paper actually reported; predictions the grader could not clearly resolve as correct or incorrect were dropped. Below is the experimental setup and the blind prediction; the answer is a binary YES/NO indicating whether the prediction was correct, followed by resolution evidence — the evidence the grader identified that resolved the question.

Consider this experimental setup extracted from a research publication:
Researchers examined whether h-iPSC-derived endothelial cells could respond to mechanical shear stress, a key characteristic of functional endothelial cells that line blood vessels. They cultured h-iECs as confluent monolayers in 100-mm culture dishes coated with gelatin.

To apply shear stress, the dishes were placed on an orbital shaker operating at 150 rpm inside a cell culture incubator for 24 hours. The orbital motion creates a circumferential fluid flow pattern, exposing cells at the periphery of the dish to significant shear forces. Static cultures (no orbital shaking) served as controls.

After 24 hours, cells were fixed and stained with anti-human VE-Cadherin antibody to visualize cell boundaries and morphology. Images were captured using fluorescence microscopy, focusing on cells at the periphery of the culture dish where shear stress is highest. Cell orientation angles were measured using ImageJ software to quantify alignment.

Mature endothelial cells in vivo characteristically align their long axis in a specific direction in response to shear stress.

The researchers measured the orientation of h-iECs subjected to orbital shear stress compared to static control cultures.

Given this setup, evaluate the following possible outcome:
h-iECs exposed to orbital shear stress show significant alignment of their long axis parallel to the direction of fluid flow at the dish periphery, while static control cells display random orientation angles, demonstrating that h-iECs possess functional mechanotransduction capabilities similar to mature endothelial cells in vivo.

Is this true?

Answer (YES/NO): YES